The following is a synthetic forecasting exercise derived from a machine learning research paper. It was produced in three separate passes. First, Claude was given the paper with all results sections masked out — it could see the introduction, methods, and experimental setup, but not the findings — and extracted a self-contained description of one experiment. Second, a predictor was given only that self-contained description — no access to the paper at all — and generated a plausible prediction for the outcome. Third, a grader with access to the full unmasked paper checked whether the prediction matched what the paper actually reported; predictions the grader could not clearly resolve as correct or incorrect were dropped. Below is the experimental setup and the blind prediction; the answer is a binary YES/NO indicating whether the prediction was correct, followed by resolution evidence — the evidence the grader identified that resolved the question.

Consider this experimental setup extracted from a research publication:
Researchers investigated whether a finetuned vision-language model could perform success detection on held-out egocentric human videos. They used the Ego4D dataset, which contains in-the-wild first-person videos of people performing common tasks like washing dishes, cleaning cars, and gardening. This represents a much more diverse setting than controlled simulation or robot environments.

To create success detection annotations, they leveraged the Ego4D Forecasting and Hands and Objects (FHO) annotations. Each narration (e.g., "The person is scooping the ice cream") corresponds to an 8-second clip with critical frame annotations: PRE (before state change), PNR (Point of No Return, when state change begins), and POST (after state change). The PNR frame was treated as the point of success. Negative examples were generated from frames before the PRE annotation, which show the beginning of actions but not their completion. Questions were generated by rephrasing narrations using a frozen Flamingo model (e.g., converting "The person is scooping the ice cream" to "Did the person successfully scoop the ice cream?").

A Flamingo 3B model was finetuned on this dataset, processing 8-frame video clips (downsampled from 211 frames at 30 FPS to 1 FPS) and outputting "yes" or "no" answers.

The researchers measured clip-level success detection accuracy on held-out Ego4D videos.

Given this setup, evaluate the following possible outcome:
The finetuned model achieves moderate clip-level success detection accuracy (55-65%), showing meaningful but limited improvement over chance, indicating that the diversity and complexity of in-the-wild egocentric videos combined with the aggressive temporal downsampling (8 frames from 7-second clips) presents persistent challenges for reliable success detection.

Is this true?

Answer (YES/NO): YES